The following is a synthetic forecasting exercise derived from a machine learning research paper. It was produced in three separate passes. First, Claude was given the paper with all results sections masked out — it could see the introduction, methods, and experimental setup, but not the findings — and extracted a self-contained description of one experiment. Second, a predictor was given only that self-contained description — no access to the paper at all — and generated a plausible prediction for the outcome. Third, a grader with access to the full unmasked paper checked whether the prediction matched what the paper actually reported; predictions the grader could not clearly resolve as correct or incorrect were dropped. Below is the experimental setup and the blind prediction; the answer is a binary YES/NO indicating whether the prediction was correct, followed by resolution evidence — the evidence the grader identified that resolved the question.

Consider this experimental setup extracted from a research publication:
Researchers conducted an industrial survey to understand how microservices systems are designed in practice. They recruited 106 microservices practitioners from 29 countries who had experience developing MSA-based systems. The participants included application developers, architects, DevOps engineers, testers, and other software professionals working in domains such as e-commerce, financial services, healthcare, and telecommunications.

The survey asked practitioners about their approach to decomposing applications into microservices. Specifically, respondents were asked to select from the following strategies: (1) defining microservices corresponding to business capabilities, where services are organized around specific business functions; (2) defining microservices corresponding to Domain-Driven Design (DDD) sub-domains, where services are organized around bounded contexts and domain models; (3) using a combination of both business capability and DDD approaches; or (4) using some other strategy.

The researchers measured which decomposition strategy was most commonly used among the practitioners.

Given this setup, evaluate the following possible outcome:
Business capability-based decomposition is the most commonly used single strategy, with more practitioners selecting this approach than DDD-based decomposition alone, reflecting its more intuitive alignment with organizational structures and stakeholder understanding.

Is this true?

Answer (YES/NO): YES